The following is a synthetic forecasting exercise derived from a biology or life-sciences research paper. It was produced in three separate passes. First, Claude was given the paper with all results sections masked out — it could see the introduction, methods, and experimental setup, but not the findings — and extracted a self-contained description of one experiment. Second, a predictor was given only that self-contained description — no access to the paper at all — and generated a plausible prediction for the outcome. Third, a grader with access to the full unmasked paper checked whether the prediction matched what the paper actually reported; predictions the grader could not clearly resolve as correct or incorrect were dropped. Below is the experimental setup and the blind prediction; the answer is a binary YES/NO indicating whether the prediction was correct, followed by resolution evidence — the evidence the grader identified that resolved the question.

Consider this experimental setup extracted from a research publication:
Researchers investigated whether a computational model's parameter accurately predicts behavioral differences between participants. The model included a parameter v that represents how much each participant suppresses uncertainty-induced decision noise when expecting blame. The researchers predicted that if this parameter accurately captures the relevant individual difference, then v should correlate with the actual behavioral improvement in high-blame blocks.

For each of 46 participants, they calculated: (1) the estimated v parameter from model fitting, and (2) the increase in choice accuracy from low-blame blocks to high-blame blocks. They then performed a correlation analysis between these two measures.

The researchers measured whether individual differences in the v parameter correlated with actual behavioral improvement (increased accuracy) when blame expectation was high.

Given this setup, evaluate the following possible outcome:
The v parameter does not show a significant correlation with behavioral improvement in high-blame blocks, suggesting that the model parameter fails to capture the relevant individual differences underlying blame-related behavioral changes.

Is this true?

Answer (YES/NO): NO